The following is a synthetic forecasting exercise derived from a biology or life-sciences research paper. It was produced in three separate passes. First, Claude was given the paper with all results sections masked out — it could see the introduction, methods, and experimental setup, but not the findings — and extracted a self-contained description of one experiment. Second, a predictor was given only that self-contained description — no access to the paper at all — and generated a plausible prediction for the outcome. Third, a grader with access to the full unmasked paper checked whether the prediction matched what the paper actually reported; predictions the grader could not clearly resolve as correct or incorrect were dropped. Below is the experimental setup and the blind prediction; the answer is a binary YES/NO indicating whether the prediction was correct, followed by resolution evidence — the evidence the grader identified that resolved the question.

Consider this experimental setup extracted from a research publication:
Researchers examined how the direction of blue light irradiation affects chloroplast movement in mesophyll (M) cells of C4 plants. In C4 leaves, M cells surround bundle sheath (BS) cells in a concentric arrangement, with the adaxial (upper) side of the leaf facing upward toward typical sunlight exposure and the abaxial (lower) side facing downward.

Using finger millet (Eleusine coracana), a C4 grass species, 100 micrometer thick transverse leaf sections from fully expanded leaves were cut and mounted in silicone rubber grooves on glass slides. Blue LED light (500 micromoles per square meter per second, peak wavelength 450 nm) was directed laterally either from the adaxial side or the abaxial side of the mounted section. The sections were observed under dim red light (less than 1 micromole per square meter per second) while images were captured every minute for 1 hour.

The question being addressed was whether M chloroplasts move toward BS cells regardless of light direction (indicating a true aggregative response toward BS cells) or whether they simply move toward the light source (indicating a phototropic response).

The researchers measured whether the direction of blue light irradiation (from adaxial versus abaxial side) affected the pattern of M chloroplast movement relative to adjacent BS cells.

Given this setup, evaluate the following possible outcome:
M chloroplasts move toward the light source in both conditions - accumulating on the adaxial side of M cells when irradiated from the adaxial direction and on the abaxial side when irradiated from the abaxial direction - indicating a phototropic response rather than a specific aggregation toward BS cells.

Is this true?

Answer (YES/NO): NO